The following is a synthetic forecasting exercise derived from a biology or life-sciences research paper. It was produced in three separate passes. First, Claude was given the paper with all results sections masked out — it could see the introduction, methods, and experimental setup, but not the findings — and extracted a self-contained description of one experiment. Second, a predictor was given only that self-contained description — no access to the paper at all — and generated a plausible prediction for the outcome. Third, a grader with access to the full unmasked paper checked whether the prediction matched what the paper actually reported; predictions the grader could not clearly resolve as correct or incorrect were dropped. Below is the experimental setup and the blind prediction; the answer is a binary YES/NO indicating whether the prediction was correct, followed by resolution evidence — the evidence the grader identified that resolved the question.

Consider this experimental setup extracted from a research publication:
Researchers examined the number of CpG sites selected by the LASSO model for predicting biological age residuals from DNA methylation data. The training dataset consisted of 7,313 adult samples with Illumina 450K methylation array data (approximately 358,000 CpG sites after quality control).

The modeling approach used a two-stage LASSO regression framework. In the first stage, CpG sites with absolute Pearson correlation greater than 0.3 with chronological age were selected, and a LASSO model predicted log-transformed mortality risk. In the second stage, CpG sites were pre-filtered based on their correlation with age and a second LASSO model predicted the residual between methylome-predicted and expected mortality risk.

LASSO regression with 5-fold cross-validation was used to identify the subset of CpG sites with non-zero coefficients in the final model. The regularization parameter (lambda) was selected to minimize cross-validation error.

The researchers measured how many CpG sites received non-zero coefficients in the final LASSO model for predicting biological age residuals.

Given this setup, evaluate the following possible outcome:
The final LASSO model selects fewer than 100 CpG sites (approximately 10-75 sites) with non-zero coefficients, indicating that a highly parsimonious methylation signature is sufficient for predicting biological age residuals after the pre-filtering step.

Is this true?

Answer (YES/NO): YES